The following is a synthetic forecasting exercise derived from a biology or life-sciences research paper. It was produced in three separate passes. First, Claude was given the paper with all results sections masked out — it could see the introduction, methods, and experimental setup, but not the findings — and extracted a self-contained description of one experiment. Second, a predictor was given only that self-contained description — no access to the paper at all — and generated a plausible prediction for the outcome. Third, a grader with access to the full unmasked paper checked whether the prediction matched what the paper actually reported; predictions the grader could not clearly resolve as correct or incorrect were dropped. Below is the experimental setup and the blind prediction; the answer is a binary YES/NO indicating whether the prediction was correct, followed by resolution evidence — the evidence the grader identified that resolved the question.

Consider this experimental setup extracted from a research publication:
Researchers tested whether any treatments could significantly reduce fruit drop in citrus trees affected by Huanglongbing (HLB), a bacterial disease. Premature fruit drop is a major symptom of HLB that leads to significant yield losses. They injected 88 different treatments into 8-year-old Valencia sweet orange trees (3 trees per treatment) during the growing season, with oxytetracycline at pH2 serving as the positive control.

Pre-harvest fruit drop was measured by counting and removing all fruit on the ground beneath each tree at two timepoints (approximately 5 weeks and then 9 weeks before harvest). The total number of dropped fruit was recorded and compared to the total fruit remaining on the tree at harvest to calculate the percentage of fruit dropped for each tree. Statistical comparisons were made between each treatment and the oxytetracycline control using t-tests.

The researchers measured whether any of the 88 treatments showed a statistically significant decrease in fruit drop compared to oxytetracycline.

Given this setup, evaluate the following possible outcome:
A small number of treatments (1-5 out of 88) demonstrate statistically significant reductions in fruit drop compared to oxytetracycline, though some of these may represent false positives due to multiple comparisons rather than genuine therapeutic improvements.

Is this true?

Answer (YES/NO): NO